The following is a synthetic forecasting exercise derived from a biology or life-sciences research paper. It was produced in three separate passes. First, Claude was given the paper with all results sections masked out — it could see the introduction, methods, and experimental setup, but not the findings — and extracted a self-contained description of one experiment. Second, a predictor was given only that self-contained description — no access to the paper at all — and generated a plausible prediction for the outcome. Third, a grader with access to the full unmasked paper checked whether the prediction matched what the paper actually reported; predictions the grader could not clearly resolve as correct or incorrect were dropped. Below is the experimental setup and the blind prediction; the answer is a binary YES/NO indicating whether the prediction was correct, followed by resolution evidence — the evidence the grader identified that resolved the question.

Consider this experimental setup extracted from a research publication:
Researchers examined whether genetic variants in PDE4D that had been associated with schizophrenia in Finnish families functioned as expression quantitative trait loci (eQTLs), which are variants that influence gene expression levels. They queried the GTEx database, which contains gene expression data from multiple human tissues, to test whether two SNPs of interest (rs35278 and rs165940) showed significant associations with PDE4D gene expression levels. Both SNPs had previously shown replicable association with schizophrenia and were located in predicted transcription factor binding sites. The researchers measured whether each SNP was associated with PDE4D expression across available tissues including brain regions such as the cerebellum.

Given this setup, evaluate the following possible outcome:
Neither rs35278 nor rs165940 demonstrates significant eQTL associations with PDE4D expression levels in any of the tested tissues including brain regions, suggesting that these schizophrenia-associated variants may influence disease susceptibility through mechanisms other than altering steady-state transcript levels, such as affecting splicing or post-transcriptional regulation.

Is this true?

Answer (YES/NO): NO